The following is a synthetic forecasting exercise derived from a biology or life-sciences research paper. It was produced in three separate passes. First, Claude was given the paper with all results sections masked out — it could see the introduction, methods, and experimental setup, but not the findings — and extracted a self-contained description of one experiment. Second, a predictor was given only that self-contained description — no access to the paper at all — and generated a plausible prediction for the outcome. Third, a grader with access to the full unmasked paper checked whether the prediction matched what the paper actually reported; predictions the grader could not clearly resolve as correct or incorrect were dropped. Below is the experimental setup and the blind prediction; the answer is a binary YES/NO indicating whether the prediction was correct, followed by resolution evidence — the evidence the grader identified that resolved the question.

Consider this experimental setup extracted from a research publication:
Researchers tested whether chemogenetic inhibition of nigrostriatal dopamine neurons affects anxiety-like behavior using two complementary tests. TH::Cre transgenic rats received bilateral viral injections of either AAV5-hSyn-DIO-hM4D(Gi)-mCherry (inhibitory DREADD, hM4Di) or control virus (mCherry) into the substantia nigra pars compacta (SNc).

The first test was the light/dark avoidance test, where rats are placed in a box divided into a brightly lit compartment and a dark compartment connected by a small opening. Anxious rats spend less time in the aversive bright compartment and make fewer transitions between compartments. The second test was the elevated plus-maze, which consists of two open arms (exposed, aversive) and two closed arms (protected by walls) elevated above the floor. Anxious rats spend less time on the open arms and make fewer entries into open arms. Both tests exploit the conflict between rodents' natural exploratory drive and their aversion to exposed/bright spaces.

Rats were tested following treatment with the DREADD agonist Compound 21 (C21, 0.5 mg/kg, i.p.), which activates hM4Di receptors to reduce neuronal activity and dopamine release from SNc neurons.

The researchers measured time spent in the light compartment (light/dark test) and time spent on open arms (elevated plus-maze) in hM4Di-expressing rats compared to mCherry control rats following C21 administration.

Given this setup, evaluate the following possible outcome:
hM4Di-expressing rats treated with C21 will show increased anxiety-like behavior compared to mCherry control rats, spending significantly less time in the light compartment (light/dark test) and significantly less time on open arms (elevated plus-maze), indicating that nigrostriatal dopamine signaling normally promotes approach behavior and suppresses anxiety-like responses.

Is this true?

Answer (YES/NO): NO